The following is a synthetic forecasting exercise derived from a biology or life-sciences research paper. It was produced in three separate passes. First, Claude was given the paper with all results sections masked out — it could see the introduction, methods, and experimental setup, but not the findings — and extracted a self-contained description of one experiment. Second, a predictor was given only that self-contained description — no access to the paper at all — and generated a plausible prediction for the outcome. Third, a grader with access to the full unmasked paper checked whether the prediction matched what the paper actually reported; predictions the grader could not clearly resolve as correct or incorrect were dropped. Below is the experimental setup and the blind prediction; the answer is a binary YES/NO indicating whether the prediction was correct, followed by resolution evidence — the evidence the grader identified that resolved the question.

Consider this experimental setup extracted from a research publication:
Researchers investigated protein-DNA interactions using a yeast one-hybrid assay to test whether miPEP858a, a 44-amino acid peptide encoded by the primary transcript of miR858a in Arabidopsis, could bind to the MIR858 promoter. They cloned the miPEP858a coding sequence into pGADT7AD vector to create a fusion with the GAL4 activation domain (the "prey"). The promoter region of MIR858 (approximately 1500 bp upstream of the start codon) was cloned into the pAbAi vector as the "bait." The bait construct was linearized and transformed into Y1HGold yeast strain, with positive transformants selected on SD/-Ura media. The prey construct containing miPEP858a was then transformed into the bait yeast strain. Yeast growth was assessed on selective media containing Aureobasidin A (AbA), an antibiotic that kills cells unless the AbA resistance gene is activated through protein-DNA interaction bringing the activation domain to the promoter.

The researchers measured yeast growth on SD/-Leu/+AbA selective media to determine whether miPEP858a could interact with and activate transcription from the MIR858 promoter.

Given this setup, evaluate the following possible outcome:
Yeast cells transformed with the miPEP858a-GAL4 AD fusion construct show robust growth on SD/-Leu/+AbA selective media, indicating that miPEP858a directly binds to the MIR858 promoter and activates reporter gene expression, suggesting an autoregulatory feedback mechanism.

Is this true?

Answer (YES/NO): YES